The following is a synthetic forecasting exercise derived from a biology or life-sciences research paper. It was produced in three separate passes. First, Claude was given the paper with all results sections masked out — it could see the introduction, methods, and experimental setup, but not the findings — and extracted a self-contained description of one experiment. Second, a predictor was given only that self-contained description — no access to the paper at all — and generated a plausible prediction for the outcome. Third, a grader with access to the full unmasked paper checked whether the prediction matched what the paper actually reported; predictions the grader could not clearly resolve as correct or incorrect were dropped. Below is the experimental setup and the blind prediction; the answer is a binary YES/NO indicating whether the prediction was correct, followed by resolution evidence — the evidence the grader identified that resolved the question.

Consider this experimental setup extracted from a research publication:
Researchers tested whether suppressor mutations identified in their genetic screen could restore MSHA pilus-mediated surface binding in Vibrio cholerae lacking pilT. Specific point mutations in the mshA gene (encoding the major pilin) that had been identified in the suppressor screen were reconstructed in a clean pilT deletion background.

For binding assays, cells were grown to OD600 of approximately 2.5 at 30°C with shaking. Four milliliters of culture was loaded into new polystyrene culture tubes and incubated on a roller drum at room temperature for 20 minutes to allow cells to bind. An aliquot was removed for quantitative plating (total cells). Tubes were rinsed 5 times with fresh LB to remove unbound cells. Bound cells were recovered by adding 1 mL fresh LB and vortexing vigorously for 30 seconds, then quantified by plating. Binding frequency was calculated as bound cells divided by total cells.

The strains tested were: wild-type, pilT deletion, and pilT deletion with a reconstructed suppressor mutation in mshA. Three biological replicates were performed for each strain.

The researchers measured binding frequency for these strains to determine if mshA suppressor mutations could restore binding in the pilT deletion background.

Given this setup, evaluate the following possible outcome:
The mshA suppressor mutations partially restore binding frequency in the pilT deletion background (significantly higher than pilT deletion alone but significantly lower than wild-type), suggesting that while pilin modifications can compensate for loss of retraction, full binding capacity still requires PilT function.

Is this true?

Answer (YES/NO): NO